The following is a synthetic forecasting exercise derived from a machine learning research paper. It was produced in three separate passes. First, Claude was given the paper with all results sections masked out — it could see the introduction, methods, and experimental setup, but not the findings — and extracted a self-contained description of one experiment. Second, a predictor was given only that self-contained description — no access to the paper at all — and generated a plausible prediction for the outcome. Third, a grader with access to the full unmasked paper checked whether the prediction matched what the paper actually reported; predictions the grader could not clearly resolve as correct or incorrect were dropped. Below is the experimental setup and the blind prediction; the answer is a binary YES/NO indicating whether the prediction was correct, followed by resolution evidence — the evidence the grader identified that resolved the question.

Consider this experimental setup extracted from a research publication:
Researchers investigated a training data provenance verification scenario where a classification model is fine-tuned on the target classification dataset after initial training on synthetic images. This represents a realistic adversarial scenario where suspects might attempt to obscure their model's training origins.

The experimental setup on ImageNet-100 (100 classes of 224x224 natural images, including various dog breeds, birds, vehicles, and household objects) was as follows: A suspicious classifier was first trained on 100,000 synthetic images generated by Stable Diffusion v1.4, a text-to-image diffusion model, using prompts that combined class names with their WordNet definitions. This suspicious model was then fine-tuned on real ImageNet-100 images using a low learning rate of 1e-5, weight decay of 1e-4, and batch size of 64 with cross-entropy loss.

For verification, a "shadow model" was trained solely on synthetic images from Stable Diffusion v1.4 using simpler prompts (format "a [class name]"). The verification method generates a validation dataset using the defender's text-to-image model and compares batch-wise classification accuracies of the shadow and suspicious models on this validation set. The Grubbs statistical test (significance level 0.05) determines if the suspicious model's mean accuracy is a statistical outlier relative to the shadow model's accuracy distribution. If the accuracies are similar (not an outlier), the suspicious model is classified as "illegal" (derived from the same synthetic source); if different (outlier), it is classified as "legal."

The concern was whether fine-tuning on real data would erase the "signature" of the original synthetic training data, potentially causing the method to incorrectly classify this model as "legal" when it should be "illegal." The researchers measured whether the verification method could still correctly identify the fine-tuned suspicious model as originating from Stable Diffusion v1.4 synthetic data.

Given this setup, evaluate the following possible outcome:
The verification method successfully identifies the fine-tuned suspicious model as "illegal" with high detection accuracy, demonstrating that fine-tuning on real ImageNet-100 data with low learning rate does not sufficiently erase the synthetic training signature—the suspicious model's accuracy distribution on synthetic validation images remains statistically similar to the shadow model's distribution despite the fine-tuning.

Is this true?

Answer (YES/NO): YES